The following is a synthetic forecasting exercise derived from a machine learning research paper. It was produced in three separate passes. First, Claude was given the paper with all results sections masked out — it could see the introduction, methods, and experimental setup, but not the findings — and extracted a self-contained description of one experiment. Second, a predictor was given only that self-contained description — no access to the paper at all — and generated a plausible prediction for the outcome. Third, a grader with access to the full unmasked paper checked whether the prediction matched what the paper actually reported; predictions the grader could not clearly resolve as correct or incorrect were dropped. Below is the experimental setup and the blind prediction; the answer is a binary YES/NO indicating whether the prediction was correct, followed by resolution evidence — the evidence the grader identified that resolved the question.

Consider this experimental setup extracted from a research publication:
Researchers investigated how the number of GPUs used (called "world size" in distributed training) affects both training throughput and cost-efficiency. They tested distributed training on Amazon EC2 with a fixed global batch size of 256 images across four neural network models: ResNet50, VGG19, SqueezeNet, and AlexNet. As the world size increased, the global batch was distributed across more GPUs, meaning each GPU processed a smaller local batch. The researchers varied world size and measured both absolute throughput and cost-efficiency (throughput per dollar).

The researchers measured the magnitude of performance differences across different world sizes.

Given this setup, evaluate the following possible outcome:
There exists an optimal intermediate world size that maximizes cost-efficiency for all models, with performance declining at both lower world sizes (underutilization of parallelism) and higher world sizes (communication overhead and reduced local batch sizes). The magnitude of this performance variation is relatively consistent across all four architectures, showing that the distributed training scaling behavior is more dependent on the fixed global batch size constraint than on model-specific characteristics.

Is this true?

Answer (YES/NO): NO